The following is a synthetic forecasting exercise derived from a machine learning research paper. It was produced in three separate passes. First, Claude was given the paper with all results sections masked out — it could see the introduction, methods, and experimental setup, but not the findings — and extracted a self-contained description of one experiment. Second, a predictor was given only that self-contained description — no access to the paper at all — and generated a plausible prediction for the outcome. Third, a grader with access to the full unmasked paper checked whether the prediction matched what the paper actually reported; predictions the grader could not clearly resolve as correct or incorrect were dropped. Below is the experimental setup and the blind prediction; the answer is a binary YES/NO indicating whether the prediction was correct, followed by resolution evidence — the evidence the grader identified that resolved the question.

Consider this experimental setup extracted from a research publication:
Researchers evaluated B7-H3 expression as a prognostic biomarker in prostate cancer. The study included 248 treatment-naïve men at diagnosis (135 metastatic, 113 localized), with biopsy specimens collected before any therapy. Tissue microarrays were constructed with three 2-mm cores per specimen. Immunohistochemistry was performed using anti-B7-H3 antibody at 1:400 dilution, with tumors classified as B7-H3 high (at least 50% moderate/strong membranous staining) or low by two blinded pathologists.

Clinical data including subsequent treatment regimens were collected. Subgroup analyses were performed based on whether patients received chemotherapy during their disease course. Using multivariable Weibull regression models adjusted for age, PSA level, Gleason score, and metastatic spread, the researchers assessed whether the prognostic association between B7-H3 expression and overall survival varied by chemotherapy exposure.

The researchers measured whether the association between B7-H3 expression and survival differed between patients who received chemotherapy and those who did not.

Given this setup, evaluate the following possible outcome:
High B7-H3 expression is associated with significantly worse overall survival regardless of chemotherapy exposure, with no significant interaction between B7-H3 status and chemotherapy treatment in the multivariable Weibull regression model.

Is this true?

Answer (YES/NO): NO